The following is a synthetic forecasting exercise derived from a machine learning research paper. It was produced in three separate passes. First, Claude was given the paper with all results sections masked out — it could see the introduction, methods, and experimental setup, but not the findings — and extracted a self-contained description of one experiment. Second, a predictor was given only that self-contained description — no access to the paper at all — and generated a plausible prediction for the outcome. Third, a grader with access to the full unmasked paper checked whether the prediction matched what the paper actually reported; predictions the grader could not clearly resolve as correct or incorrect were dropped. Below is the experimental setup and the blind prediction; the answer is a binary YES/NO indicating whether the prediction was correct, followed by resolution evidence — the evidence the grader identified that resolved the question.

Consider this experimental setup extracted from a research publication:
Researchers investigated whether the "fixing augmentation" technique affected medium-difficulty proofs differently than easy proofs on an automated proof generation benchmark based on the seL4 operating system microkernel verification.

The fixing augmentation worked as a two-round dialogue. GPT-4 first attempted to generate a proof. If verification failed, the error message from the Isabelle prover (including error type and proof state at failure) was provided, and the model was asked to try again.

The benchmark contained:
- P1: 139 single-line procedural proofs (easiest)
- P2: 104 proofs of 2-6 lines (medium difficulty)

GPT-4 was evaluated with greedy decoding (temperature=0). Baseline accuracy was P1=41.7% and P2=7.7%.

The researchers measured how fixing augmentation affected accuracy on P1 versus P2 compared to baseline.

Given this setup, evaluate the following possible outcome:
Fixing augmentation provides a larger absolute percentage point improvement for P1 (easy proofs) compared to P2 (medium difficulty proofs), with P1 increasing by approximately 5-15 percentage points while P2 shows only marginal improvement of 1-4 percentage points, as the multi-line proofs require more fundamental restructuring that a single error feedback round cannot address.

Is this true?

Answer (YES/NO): YES